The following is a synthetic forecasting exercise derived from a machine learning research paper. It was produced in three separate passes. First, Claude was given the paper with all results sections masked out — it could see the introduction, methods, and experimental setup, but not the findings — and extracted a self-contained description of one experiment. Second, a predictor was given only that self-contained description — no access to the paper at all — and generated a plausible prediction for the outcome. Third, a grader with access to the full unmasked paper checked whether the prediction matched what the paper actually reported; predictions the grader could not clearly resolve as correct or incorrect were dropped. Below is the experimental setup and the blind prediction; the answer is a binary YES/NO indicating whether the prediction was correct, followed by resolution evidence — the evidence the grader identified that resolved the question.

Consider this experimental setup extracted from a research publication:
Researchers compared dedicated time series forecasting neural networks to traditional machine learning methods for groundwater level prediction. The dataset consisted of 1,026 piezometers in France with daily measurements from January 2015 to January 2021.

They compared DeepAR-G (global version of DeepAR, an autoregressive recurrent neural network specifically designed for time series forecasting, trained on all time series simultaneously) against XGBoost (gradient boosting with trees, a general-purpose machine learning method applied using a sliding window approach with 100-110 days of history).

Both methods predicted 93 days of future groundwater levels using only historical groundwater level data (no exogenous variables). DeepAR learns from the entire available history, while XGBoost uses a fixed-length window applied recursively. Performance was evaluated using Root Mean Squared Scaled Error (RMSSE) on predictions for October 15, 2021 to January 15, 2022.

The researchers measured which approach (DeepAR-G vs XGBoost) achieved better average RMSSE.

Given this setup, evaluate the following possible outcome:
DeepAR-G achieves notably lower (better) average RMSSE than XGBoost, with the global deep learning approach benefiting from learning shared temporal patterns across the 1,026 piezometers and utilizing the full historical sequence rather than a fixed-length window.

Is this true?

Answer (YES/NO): NO